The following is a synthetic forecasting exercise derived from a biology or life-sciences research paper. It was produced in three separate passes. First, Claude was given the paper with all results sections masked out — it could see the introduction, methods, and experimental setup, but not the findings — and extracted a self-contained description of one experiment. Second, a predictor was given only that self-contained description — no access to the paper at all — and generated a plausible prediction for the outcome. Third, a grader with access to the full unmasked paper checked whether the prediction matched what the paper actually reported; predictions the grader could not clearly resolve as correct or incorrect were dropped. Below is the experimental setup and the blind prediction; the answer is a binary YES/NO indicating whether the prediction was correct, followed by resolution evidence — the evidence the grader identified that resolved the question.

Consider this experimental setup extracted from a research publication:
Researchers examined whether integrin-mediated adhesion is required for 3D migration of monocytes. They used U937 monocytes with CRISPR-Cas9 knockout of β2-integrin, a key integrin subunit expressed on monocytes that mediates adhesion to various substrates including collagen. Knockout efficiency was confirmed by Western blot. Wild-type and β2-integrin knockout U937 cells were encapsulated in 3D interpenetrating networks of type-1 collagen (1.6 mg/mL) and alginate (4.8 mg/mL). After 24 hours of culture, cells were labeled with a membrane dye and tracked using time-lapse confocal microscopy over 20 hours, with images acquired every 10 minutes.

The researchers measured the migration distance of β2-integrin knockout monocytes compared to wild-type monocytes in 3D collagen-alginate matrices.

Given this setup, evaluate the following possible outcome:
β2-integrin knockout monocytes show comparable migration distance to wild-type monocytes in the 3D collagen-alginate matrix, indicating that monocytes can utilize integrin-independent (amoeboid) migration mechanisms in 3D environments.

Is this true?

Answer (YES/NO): NO